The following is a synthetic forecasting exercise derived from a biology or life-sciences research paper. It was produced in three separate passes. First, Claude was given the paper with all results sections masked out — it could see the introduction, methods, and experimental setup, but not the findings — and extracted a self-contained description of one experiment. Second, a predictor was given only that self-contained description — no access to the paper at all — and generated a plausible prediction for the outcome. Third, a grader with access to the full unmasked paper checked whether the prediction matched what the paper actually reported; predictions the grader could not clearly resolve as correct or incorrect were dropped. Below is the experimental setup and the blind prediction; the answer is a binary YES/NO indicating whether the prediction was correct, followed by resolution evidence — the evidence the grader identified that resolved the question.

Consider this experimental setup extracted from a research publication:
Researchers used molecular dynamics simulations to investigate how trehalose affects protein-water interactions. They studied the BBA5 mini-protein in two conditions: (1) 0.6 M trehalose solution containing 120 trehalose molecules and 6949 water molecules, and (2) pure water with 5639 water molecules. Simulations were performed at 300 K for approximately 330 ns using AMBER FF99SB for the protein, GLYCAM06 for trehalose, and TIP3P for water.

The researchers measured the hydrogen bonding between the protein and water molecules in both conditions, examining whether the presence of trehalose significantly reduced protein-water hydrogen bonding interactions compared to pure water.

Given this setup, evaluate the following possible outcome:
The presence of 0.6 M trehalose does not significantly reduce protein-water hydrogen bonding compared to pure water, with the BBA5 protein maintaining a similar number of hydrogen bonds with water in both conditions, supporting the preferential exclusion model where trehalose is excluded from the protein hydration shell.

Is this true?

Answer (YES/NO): NO